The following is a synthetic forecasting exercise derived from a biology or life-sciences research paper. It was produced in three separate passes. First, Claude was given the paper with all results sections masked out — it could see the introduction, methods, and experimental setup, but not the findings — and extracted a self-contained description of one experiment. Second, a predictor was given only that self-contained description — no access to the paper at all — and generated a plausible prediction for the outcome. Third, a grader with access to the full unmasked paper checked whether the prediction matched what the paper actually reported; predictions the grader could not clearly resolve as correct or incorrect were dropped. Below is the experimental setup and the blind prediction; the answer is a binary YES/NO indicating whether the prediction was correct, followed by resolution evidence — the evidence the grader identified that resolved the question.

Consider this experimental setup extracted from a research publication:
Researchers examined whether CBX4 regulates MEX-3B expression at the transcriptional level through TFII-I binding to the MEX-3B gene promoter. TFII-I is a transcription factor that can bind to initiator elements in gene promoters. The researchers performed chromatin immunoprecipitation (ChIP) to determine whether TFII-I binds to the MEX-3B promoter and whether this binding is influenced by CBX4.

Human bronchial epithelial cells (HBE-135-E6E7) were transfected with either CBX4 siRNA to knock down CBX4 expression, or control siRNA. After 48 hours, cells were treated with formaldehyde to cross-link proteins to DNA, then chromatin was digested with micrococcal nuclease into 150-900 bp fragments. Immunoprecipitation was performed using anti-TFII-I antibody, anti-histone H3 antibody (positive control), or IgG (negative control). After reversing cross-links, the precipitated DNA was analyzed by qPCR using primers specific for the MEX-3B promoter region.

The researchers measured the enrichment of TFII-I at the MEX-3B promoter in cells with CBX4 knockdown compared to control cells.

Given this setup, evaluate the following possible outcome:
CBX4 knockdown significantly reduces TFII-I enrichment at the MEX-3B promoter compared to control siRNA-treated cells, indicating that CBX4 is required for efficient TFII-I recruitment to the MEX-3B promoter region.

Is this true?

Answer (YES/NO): YES